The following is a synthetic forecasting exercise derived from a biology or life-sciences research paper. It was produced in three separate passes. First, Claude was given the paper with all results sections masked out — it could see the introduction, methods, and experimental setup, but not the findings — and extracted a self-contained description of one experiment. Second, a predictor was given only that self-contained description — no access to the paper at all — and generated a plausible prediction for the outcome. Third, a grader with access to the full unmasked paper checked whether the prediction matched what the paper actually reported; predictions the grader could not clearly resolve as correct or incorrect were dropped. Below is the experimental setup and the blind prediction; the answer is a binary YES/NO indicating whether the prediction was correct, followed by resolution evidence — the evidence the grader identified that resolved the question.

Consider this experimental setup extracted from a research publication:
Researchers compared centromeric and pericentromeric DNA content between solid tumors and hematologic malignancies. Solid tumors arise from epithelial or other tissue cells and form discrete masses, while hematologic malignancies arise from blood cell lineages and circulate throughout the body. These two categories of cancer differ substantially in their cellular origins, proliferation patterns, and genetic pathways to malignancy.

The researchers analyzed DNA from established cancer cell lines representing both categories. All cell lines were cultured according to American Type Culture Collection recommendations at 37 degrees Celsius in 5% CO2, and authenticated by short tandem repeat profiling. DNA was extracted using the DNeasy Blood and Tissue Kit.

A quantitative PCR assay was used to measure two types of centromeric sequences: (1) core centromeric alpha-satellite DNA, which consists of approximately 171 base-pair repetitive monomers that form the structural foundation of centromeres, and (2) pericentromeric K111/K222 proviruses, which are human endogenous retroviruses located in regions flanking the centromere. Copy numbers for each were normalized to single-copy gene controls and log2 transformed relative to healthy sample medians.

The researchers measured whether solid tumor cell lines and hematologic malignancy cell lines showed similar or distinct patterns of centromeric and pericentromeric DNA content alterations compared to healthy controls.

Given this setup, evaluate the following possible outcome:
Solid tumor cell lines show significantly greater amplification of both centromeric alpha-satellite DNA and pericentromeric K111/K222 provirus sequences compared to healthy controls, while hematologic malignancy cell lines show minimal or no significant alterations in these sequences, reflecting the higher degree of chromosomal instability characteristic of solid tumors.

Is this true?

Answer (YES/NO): NO